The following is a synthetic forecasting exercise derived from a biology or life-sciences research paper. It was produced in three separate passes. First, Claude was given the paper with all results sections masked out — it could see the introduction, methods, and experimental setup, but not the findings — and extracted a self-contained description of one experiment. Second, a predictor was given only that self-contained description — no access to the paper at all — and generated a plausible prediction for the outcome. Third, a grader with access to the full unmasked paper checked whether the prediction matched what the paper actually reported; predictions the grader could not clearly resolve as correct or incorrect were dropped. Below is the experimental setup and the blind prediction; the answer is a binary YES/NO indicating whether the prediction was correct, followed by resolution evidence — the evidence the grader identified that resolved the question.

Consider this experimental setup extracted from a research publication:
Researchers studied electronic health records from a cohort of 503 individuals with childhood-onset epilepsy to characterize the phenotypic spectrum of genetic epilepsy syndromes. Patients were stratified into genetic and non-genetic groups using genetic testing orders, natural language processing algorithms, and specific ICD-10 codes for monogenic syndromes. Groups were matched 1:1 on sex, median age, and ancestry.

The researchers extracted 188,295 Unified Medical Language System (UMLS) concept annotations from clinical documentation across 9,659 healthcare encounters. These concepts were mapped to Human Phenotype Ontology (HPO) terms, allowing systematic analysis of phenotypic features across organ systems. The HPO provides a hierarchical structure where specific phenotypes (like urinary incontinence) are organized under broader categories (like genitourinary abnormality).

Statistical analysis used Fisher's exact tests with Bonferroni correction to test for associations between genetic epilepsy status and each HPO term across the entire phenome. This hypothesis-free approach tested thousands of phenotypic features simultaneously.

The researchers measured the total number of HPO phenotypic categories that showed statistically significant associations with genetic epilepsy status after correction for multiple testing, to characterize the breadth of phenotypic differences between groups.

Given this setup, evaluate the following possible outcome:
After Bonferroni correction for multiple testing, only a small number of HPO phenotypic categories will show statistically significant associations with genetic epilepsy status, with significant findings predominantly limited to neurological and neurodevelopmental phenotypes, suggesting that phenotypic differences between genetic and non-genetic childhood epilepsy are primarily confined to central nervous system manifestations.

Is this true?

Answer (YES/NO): NO